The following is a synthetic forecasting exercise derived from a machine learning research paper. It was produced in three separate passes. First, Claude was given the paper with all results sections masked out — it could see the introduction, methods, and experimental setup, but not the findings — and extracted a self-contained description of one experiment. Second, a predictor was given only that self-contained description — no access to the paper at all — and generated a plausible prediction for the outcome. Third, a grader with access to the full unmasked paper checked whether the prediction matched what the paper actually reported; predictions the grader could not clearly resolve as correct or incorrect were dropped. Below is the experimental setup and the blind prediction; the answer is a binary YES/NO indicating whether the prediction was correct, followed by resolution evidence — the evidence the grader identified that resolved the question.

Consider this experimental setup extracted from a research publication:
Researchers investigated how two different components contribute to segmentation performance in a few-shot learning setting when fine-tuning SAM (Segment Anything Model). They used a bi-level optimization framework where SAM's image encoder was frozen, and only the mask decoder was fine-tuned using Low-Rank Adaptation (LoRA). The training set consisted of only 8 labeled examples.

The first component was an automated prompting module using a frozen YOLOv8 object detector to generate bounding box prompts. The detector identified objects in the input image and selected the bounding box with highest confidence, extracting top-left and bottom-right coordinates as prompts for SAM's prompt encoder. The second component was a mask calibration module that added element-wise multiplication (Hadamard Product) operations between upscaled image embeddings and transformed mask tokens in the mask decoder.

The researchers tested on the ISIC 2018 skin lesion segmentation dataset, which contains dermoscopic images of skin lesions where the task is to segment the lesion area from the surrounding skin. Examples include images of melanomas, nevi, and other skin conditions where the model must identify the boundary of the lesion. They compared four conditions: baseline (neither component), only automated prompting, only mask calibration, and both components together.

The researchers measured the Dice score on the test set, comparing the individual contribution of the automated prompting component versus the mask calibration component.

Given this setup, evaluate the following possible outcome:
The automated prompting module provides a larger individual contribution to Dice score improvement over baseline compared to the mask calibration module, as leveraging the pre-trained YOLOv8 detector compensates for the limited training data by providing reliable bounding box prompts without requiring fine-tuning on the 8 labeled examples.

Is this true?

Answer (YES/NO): YES